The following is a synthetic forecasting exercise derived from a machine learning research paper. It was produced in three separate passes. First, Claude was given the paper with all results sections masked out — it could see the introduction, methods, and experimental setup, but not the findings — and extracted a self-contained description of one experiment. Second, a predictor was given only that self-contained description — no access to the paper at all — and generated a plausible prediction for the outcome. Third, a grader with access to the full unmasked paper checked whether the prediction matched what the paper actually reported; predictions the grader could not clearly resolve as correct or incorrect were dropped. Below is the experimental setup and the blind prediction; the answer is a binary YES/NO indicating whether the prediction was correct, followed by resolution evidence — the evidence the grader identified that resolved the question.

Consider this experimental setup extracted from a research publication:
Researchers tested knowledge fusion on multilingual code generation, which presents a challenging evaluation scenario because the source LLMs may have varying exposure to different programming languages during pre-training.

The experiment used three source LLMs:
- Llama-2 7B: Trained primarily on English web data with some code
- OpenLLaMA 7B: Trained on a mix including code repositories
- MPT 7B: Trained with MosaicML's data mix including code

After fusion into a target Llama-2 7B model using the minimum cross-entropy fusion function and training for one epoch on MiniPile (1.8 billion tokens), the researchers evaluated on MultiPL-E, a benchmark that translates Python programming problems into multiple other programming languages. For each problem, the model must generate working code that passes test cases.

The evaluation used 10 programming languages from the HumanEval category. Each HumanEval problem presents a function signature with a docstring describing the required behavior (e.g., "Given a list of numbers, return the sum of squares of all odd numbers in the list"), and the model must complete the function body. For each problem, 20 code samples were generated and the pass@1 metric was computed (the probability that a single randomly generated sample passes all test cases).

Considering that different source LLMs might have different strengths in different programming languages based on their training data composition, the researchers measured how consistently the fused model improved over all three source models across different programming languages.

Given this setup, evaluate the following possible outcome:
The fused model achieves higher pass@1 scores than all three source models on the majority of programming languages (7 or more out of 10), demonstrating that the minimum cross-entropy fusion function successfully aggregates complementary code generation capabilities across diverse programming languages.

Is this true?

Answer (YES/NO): NO